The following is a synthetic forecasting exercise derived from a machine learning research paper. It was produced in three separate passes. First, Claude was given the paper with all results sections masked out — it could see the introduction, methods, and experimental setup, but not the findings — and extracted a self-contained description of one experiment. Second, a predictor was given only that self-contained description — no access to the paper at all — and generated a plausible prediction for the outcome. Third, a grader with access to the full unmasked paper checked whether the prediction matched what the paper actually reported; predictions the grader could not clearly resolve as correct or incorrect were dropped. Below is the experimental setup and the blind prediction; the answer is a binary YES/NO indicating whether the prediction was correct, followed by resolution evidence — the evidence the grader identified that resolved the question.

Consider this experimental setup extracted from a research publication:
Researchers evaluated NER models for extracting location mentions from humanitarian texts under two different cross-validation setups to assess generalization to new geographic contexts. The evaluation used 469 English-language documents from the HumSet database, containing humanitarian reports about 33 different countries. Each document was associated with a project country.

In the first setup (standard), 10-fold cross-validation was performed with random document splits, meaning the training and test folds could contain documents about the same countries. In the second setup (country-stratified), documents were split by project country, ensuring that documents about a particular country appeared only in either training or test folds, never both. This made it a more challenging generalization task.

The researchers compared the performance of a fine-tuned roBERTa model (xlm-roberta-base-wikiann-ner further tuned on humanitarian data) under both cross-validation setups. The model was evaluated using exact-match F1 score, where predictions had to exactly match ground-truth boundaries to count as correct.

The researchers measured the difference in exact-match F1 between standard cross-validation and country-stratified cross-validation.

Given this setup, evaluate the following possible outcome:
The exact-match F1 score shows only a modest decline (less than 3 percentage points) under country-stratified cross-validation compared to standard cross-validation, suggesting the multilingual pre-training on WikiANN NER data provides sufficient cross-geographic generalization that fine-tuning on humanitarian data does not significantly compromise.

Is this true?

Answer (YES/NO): YES